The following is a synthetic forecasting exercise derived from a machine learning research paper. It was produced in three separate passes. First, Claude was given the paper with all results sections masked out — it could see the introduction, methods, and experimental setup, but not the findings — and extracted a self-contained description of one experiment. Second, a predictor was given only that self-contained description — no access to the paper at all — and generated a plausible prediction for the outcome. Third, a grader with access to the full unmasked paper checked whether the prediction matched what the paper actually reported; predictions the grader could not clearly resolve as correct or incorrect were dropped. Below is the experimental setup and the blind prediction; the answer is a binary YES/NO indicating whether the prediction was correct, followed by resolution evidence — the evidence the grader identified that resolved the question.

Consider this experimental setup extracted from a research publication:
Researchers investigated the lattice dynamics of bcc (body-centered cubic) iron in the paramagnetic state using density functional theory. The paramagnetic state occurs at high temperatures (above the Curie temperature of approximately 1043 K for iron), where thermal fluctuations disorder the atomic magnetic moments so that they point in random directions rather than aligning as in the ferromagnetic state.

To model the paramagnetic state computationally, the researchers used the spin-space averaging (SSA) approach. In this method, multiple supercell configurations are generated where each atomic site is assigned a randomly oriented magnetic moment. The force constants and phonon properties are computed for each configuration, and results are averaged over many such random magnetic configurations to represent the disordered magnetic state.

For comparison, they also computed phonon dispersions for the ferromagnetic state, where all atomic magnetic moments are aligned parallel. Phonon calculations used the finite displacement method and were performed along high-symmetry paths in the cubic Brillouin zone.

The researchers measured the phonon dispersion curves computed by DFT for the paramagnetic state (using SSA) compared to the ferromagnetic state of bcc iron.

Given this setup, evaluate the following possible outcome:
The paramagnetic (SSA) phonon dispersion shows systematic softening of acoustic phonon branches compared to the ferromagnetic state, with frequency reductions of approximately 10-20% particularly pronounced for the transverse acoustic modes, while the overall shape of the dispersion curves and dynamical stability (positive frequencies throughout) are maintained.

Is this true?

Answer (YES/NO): NO